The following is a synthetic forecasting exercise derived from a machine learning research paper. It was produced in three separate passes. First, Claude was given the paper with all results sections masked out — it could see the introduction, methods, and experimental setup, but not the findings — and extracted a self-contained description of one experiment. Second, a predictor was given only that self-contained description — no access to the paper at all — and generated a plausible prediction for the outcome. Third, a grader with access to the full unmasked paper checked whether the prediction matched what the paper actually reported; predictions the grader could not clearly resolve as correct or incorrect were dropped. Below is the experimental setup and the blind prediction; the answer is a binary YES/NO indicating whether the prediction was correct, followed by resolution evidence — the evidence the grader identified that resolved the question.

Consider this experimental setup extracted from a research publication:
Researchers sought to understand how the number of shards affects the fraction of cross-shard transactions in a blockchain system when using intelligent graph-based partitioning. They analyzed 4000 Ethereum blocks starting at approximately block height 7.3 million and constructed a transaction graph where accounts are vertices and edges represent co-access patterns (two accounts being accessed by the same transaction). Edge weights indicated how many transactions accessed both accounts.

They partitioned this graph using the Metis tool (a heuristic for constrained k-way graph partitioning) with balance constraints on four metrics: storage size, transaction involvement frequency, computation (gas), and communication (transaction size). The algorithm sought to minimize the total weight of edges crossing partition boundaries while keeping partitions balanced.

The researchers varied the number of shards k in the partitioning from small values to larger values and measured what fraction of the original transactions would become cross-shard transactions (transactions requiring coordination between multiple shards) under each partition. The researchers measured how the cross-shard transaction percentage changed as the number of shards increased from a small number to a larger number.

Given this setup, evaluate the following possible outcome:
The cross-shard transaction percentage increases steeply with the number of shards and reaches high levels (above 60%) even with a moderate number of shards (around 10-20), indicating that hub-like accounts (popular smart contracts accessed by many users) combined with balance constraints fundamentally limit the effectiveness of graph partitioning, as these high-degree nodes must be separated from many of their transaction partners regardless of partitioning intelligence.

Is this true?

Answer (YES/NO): NO